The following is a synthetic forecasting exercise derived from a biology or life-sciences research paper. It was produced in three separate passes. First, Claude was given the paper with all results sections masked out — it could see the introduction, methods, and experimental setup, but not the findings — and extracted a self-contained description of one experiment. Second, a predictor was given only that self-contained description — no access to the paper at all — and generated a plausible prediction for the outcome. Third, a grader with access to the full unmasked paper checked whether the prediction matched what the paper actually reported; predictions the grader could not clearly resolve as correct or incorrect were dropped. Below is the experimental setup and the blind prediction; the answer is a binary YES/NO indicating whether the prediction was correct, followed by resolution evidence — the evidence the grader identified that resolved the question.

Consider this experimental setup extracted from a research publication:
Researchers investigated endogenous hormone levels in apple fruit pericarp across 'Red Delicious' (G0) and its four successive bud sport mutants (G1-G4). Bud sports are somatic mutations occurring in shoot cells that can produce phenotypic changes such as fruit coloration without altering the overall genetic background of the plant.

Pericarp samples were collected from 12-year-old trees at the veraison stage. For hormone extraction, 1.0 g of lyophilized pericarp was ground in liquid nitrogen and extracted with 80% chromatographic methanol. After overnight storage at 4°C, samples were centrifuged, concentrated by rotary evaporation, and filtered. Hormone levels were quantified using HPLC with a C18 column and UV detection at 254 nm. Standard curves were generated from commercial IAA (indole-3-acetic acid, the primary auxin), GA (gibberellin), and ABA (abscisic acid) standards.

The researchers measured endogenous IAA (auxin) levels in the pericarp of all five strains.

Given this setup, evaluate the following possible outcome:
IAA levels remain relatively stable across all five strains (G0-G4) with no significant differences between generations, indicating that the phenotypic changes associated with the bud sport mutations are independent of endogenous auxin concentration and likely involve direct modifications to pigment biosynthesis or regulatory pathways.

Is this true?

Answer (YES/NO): NO